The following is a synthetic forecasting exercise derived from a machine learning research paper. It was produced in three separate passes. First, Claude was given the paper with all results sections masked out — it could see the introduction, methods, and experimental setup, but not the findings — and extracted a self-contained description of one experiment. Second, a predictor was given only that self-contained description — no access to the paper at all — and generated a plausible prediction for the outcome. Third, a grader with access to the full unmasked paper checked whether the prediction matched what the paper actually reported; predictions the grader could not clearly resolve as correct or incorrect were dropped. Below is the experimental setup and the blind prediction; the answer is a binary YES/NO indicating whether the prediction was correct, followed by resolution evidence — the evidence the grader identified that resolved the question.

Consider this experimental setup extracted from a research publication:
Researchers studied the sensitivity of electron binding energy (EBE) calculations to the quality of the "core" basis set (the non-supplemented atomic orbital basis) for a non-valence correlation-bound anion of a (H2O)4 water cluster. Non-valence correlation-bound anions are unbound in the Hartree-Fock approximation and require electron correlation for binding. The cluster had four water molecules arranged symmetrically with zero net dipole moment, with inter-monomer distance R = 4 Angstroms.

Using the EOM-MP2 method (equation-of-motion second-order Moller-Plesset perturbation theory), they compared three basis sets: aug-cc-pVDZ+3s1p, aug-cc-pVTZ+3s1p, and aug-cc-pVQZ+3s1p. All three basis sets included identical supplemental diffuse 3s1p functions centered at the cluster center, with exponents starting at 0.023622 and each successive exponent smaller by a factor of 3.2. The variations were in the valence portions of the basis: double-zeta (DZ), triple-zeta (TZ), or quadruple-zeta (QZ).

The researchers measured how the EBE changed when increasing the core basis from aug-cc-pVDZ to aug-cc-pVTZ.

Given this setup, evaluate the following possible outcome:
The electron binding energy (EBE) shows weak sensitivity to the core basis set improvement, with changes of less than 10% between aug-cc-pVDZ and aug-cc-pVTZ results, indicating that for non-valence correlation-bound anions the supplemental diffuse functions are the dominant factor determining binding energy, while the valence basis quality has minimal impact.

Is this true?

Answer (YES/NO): NO